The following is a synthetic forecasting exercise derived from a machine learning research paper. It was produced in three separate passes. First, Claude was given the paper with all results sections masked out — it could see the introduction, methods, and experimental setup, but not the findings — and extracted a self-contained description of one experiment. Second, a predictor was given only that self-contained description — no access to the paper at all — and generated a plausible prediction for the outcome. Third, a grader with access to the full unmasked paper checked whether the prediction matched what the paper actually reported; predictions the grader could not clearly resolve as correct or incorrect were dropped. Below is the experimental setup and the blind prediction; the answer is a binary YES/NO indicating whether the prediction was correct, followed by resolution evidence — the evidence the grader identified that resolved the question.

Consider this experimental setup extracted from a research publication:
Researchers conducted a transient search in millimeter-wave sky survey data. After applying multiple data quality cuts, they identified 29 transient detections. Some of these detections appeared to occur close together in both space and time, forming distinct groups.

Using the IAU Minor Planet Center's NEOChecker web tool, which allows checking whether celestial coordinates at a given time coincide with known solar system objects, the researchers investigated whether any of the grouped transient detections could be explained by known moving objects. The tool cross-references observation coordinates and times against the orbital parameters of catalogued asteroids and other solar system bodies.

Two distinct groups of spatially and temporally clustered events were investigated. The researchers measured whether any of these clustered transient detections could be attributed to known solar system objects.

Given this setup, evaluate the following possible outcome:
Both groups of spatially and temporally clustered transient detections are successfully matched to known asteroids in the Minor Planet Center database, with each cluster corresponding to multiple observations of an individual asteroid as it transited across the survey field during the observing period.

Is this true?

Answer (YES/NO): YES